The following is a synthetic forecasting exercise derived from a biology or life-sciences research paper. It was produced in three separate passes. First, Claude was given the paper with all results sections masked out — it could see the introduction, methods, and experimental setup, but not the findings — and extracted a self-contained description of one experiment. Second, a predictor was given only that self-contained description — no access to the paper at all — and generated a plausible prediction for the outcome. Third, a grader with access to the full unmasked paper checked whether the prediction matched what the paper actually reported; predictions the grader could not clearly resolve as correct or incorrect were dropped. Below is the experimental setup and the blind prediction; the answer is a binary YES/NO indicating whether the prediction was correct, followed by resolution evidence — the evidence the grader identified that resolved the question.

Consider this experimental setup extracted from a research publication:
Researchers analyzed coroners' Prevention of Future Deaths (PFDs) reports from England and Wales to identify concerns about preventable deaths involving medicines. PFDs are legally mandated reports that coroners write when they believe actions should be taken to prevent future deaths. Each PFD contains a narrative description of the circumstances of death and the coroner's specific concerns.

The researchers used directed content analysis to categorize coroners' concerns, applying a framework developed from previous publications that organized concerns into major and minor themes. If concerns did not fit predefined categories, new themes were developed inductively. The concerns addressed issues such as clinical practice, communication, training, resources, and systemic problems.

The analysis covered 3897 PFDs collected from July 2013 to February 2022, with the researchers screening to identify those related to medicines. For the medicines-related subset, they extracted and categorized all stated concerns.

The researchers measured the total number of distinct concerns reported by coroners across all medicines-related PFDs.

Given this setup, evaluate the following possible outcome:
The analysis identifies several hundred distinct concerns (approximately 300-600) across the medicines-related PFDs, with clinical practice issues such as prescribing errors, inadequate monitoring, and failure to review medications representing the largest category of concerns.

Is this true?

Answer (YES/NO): NO